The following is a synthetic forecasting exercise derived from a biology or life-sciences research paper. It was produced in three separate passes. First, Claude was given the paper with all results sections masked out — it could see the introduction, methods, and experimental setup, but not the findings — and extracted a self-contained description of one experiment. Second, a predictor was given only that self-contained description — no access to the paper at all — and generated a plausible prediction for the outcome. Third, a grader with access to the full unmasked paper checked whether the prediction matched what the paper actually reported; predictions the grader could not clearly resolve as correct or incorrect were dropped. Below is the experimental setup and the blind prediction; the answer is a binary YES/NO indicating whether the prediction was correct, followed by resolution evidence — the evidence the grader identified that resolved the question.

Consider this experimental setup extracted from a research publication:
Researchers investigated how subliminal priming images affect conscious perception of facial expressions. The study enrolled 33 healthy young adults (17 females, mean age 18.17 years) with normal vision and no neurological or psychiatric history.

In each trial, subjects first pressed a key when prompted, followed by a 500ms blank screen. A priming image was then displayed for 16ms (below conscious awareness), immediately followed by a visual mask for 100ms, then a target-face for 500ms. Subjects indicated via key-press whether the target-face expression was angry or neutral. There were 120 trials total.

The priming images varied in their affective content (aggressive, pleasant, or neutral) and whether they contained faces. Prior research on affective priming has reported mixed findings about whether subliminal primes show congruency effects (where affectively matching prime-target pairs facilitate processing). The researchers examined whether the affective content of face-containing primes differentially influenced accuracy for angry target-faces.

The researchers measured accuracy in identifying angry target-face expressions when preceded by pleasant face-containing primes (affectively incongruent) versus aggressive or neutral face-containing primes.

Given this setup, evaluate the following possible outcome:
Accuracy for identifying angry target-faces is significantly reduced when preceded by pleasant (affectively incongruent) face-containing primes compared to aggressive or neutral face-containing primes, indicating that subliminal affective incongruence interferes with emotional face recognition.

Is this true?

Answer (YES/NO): YES